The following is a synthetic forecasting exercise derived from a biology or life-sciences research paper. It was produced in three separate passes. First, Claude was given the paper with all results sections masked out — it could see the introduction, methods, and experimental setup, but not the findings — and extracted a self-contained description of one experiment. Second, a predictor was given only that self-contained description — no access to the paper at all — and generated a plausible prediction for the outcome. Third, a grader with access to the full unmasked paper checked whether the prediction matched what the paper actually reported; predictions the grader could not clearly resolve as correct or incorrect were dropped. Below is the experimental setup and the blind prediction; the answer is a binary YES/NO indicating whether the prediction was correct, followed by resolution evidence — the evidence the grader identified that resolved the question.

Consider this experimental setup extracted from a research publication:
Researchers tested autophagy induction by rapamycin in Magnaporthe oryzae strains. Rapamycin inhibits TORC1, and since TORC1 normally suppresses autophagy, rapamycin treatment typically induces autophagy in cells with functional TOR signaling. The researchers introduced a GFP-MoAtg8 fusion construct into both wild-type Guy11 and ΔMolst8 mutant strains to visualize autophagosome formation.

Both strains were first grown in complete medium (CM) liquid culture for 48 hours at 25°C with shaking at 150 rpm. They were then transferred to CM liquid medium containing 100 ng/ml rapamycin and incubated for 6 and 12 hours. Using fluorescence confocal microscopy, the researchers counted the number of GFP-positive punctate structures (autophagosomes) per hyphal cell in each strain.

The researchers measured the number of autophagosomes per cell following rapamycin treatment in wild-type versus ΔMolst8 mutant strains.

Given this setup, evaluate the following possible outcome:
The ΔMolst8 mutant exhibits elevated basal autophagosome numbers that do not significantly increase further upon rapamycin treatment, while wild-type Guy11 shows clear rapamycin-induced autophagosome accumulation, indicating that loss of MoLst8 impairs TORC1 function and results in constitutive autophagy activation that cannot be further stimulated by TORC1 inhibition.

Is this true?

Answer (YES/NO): NO